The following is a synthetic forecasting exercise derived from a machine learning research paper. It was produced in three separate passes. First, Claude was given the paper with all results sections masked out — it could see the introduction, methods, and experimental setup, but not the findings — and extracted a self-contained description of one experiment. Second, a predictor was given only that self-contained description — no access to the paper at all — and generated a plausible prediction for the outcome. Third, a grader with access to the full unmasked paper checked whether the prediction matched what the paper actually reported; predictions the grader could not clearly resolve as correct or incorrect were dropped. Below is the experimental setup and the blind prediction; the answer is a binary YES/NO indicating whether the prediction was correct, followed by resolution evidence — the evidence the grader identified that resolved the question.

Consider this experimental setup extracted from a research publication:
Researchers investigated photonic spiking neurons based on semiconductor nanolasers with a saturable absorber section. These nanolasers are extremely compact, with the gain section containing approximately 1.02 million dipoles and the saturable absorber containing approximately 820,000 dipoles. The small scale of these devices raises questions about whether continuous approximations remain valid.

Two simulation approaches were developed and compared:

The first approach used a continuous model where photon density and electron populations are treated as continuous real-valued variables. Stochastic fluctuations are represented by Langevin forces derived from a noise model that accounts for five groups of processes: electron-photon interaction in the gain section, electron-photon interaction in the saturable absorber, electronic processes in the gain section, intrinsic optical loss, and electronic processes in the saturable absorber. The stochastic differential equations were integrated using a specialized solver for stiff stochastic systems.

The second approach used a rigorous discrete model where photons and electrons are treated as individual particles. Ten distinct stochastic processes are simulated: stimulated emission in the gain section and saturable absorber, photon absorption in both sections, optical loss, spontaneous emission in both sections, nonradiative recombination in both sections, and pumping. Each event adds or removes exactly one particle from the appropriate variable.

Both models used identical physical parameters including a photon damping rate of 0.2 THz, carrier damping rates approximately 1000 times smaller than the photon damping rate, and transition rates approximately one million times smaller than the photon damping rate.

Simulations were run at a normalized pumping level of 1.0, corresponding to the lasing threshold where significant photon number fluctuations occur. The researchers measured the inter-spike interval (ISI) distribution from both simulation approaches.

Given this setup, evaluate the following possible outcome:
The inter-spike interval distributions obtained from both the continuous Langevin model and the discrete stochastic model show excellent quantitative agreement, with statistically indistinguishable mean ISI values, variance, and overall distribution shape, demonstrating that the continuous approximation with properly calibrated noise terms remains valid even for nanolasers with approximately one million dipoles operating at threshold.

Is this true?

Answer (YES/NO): YES